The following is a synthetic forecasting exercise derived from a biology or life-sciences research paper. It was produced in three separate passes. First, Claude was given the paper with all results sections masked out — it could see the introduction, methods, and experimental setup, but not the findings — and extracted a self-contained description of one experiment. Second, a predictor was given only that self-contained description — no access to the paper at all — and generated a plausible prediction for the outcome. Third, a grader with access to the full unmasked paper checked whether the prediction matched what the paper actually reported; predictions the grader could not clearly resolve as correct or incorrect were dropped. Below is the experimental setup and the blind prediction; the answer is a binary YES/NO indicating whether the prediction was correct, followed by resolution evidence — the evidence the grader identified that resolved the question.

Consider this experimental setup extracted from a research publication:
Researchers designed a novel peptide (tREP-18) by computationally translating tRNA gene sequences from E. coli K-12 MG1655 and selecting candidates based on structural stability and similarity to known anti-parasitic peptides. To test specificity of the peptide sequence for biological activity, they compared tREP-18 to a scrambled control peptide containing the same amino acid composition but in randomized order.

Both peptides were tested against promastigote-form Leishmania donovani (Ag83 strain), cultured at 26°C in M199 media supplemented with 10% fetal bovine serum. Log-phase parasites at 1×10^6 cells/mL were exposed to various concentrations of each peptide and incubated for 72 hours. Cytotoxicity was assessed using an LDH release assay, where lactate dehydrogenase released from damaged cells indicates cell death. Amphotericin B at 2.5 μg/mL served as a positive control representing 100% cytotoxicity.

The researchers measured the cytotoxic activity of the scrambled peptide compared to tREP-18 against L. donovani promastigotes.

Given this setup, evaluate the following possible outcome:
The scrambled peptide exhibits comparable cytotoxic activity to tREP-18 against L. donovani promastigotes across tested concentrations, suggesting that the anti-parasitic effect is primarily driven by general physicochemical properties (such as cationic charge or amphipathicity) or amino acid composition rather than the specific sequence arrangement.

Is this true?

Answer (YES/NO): NO